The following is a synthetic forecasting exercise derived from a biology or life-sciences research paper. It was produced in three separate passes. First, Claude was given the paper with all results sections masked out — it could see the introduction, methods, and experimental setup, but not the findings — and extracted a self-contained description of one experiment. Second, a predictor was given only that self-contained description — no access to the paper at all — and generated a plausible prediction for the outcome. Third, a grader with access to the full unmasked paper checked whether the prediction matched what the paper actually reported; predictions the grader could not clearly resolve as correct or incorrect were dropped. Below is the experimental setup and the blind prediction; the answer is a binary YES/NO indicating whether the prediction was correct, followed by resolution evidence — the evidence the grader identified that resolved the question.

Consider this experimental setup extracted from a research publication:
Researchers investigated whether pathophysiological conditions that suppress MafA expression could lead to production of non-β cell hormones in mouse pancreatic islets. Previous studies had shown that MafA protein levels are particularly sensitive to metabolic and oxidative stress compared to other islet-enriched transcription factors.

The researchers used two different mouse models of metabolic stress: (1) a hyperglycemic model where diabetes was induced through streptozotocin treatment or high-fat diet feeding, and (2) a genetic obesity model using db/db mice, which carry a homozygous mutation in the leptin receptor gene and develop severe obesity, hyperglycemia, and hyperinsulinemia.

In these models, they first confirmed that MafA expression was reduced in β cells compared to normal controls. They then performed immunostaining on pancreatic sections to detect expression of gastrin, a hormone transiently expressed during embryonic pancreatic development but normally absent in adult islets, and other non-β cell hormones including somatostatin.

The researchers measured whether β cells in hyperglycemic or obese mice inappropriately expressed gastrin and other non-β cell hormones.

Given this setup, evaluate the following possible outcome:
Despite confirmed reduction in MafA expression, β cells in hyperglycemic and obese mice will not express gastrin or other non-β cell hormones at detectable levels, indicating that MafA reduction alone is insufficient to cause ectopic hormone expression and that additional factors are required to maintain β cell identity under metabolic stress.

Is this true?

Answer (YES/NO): NO